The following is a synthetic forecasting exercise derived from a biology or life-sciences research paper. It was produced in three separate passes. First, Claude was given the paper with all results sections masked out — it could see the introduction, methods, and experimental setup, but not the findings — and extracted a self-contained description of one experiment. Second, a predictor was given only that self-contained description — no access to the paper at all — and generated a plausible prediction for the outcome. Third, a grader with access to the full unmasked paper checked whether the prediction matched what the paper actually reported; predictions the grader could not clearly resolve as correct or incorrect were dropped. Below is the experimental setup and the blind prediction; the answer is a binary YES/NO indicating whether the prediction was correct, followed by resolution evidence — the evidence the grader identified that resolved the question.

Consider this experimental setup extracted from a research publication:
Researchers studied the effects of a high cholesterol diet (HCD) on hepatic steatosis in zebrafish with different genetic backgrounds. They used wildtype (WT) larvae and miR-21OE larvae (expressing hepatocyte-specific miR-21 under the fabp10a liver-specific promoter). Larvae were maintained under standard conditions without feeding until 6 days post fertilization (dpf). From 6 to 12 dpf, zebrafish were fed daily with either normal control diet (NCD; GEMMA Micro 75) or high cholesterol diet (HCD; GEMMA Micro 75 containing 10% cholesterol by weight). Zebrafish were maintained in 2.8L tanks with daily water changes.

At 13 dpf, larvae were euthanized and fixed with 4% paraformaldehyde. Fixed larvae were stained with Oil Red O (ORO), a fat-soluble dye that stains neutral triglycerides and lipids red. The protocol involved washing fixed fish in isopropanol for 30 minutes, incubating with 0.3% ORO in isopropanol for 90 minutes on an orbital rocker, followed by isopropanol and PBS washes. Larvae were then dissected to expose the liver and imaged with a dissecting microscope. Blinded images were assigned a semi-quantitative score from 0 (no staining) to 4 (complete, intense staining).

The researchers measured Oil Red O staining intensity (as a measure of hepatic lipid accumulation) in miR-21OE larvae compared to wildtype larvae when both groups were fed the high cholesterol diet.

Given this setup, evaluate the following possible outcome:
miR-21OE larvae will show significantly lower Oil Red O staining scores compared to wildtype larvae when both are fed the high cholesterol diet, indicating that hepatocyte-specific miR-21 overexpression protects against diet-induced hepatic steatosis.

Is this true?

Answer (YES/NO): YES